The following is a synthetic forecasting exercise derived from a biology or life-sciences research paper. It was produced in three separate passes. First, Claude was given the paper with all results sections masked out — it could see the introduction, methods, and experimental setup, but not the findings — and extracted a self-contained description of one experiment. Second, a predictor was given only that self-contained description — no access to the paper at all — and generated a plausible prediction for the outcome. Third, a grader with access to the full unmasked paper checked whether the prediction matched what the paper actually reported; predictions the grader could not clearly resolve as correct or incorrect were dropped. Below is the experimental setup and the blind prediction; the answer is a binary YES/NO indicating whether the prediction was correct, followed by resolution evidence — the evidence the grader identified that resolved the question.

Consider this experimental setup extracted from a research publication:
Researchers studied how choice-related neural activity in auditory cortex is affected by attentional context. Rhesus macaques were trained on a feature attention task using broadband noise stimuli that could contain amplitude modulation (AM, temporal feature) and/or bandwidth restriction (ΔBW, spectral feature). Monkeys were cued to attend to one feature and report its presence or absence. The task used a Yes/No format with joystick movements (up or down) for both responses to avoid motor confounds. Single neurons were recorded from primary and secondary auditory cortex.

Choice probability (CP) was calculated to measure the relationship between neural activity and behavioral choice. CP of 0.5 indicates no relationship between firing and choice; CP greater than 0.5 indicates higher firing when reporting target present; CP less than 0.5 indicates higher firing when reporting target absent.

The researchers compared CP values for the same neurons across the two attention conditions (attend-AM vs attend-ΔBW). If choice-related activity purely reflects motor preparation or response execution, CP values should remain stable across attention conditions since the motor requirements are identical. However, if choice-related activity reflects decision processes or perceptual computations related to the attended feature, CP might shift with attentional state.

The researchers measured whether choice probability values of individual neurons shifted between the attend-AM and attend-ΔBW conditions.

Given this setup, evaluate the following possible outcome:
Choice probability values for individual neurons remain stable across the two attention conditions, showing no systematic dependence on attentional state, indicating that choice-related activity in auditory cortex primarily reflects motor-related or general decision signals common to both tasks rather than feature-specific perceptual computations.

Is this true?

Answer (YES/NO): NO